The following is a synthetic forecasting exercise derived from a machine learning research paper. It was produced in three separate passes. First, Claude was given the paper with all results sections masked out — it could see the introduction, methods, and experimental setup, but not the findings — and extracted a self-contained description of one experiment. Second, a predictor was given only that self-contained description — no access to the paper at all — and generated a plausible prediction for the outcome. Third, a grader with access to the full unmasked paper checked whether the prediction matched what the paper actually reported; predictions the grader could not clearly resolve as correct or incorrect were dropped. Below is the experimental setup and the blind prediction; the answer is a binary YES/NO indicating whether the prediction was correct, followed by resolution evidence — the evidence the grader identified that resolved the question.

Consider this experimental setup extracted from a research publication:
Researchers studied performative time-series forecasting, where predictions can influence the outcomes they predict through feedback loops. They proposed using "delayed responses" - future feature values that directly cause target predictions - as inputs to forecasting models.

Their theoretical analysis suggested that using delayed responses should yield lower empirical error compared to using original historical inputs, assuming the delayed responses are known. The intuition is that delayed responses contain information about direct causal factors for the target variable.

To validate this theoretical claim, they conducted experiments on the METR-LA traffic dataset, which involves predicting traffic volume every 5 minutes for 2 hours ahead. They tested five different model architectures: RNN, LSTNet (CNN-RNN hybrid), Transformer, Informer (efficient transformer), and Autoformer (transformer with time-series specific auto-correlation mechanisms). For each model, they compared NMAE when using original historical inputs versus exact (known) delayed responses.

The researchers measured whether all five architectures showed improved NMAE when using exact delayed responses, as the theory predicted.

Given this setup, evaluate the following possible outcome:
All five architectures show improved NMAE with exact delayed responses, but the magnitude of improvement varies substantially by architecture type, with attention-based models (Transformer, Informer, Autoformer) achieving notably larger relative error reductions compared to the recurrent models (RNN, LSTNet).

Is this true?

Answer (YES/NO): NO